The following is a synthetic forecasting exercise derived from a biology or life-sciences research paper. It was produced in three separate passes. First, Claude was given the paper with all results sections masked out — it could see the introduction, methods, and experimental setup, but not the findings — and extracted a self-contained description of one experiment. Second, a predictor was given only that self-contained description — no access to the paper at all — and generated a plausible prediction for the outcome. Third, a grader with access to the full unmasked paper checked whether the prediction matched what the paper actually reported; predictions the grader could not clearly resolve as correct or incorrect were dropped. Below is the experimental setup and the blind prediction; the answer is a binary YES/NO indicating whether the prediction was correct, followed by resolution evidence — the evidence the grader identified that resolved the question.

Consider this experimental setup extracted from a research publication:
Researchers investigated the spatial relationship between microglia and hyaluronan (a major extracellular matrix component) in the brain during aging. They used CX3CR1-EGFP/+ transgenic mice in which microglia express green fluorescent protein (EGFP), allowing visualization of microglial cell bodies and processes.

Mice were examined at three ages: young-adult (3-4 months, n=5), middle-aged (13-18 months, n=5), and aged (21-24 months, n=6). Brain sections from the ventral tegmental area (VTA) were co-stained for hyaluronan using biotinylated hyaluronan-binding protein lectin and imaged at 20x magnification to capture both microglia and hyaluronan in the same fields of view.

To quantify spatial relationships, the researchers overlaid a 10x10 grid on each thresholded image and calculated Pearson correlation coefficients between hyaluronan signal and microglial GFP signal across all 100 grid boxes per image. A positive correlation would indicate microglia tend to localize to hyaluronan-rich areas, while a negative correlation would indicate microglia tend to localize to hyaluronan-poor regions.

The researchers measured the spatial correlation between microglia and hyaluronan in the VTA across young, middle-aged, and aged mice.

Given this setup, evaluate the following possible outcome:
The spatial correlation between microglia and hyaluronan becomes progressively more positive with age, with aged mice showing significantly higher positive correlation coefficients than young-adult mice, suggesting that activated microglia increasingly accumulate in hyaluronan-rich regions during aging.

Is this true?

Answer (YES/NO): NO